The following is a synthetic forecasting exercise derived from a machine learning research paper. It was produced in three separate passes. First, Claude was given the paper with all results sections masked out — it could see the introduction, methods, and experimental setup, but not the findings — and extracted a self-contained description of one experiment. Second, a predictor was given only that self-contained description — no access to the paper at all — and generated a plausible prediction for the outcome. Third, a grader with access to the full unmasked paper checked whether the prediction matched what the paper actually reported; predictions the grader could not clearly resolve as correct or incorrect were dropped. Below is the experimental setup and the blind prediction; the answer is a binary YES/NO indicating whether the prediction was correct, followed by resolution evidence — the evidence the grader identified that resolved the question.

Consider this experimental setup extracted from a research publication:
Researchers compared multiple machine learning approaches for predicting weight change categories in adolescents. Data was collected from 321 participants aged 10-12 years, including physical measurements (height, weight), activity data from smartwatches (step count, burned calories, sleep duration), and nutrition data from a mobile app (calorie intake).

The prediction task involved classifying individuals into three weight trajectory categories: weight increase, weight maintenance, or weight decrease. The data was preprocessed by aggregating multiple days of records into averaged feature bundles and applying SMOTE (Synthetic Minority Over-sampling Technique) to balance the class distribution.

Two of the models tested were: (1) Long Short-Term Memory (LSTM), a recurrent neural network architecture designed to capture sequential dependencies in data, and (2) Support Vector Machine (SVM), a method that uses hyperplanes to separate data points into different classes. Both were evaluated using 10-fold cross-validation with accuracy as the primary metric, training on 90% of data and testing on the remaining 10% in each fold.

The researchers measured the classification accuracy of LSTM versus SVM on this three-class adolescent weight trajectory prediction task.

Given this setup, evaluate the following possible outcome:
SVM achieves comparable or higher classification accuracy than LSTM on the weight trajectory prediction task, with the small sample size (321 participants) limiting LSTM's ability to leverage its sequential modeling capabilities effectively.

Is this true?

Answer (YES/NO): NO